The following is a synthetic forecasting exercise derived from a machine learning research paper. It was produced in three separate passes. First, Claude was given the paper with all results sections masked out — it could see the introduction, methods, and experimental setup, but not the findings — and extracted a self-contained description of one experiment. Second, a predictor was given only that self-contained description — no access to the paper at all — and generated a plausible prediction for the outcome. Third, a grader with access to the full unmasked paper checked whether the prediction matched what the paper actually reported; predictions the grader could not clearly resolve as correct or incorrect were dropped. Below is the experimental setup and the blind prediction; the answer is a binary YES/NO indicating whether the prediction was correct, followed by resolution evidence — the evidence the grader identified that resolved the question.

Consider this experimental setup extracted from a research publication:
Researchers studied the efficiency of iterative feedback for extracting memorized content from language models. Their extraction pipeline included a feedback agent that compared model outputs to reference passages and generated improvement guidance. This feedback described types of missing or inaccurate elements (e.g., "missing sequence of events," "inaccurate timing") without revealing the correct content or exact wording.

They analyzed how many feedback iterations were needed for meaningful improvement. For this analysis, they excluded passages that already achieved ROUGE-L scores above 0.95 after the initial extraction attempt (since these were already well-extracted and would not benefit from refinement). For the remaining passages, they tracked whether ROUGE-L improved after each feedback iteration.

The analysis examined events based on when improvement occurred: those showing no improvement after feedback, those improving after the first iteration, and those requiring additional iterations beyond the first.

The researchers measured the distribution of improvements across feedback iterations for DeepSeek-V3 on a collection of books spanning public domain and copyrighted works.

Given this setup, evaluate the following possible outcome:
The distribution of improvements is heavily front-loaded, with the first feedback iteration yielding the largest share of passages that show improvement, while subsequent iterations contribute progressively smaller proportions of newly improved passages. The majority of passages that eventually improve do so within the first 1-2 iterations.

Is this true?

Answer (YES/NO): YES